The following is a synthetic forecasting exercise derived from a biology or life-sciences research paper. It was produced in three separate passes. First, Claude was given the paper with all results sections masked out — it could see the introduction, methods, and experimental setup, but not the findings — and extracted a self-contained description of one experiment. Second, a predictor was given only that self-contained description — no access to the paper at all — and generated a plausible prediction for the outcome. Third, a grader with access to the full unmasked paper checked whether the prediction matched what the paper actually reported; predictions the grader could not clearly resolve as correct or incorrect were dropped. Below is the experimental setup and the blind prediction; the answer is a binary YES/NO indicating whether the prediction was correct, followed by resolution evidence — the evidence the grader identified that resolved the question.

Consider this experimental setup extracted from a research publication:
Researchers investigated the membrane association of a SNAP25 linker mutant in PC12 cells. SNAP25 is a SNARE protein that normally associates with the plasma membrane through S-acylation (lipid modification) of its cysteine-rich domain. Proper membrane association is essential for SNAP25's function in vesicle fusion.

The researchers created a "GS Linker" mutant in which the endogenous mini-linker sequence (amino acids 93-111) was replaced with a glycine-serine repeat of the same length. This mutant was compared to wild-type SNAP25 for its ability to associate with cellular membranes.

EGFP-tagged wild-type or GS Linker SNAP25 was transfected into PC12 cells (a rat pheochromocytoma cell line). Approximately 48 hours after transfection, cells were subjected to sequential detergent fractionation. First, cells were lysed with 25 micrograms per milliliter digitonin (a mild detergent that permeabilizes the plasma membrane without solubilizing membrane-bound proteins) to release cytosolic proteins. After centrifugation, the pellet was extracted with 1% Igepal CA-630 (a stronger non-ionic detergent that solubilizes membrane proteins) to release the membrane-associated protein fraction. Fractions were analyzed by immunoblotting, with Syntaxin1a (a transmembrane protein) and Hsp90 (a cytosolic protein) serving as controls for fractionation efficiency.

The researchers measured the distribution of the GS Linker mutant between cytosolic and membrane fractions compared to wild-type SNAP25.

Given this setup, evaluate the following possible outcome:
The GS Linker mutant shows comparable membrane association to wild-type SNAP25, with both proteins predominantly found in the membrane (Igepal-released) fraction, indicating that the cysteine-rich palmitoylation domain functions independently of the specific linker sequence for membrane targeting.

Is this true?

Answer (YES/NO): YES